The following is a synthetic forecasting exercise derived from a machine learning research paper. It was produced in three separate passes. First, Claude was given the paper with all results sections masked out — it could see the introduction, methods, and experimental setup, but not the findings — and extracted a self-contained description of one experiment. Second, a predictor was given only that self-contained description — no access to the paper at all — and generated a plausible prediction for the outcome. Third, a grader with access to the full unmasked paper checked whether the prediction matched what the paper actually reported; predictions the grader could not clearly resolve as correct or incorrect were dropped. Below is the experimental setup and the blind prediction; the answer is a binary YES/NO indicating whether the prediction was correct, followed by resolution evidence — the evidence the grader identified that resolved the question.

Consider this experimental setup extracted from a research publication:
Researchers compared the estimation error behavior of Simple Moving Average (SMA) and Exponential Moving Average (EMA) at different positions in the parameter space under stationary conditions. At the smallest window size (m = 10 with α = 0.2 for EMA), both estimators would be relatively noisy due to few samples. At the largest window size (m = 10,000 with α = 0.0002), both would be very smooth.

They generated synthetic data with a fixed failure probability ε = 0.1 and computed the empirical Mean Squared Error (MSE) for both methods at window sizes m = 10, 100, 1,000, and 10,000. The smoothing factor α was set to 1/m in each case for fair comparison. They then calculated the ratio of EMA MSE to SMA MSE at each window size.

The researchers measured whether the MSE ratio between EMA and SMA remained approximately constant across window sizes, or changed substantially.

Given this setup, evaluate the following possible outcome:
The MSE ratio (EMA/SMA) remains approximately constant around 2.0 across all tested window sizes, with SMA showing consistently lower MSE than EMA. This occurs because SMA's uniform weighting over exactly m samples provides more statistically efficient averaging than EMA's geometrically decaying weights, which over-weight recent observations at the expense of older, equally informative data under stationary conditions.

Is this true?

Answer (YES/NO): NO